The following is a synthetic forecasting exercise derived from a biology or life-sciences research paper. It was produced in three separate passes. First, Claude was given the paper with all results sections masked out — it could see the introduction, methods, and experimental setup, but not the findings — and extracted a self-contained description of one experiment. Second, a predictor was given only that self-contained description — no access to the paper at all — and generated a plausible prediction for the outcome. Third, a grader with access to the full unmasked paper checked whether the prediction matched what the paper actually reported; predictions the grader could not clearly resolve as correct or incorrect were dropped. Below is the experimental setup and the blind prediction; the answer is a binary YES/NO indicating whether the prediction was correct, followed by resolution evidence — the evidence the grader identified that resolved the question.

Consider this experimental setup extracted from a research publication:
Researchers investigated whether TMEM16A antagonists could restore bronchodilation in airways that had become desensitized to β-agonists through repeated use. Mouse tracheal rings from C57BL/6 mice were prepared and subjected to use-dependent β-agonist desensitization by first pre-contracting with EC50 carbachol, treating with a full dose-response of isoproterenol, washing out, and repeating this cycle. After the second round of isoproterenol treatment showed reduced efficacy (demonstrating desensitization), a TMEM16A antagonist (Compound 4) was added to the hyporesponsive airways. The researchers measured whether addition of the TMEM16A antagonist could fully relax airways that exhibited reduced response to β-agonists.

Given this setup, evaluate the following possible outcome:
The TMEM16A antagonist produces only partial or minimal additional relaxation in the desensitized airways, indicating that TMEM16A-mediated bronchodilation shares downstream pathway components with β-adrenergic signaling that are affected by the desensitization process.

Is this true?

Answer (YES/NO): NO